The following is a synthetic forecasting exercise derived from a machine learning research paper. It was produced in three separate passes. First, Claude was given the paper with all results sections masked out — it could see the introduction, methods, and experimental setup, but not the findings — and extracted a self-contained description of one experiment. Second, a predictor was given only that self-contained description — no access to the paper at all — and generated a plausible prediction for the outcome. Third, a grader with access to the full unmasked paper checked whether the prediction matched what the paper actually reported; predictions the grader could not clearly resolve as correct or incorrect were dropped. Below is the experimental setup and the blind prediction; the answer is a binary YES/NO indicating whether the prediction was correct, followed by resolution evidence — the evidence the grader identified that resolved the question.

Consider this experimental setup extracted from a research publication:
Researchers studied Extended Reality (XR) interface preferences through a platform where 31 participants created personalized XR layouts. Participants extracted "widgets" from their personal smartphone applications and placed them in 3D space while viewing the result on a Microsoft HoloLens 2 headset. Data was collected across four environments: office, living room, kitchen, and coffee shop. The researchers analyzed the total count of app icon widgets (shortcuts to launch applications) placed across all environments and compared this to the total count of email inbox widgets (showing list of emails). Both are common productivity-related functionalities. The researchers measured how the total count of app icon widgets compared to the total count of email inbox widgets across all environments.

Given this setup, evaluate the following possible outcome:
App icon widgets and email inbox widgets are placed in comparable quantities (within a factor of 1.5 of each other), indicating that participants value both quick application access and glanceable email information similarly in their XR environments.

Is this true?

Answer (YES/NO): NO